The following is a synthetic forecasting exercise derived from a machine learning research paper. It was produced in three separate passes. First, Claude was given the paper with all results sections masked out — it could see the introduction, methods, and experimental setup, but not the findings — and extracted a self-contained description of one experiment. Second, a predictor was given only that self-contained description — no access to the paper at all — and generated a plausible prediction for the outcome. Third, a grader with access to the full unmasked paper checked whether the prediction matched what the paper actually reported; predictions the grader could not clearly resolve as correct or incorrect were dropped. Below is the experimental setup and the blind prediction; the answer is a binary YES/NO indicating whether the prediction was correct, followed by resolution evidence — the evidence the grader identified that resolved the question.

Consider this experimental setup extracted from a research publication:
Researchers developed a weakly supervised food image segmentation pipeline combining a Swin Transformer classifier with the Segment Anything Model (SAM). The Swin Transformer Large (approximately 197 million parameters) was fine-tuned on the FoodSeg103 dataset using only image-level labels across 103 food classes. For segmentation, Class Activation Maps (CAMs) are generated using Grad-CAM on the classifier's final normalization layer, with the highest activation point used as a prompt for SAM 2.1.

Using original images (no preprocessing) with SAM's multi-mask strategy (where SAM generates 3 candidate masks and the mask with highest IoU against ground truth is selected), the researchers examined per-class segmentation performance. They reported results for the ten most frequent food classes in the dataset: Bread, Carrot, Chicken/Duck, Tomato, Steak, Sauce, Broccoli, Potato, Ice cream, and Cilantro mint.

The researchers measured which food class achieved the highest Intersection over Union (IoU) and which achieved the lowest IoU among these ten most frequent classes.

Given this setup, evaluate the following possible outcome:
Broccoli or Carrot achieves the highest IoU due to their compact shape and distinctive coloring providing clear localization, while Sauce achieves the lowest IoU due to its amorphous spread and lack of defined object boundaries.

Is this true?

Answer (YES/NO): NO